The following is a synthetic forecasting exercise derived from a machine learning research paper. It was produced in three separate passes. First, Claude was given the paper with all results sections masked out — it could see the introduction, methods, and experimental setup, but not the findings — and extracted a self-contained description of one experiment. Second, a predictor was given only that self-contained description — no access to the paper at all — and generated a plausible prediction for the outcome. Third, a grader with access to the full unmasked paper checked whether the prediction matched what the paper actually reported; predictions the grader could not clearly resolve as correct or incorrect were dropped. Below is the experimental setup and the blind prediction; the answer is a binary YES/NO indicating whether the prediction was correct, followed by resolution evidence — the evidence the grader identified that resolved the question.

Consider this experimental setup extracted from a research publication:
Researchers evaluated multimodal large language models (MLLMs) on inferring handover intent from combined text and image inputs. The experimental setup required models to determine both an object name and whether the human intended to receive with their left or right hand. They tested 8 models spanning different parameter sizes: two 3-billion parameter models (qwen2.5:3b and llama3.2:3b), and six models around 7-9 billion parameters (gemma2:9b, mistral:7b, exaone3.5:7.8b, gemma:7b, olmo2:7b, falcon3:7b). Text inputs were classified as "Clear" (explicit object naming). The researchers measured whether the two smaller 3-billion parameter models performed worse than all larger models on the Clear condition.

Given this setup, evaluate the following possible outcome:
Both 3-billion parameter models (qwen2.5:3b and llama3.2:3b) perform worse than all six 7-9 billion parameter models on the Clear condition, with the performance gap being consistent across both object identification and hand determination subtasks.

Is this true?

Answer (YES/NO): NO